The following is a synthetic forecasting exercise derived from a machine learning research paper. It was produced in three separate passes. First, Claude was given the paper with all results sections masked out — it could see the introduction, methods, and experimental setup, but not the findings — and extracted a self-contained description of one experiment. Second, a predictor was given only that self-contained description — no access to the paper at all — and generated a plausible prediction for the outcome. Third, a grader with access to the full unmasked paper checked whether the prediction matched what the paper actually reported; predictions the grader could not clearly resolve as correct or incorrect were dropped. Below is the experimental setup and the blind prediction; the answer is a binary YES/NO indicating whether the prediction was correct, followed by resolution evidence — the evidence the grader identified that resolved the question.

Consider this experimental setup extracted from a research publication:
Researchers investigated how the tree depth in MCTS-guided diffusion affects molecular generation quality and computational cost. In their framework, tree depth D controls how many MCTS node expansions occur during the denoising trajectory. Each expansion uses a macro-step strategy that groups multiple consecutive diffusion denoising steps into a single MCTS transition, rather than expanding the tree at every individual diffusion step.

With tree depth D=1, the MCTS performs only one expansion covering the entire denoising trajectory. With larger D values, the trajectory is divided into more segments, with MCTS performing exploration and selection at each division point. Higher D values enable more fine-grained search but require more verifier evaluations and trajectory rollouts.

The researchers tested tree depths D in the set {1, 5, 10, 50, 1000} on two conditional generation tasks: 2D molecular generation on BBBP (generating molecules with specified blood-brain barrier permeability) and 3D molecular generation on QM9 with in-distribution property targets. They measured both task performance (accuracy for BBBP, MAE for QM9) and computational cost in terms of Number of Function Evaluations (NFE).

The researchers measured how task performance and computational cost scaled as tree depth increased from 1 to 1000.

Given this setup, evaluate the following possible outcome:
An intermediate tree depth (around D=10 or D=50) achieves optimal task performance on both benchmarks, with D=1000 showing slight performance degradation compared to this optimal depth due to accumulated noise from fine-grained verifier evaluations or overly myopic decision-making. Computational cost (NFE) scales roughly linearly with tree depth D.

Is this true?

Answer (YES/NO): NO